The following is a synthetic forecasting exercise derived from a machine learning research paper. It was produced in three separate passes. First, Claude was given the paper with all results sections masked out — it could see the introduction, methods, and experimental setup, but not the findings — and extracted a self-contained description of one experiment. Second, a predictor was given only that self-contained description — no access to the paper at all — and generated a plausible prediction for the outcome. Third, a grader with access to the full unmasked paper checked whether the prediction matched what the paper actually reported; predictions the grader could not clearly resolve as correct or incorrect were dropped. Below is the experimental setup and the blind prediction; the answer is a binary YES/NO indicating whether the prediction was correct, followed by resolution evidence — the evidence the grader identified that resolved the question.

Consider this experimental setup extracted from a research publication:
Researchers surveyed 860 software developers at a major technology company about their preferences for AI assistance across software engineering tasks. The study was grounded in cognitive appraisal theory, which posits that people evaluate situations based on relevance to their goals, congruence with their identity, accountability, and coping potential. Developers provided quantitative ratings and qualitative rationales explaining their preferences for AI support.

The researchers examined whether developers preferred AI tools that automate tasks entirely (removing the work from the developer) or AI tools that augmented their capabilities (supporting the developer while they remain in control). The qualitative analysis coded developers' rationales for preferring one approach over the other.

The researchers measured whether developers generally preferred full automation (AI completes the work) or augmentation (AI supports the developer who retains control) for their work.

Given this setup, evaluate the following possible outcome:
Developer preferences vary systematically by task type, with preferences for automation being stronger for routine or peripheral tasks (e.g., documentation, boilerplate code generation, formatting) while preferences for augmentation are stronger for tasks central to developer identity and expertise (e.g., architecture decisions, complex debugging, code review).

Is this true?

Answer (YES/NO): YES